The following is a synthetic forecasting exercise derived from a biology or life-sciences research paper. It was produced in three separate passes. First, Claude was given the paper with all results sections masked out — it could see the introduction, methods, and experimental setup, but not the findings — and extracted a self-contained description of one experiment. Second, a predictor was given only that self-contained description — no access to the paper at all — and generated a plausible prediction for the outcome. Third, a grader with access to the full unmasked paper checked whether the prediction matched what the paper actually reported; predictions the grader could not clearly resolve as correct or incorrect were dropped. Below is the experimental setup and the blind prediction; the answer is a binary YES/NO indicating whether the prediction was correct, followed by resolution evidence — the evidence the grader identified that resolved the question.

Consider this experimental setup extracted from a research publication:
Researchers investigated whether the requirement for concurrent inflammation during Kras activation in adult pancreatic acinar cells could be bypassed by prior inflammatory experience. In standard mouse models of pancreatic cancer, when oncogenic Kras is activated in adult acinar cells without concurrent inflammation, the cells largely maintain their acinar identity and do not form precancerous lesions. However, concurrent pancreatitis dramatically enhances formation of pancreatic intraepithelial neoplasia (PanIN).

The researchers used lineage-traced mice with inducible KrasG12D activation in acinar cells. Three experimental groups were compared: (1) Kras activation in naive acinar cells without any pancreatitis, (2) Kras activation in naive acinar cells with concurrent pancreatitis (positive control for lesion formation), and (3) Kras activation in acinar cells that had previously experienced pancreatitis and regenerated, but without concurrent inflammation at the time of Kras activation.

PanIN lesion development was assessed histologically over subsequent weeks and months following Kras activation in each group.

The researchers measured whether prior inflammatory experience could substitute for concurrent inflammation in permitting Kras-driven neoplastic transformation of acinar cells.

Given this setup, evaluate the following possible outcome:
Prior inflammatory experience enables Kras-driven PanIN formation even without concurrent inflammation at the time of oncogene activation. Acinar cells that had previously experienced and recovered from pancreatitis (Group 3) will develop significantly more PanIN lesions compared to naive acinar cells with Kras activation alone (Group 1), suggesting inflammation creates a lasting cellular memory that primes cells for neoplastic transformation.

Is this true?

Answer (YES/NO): YES